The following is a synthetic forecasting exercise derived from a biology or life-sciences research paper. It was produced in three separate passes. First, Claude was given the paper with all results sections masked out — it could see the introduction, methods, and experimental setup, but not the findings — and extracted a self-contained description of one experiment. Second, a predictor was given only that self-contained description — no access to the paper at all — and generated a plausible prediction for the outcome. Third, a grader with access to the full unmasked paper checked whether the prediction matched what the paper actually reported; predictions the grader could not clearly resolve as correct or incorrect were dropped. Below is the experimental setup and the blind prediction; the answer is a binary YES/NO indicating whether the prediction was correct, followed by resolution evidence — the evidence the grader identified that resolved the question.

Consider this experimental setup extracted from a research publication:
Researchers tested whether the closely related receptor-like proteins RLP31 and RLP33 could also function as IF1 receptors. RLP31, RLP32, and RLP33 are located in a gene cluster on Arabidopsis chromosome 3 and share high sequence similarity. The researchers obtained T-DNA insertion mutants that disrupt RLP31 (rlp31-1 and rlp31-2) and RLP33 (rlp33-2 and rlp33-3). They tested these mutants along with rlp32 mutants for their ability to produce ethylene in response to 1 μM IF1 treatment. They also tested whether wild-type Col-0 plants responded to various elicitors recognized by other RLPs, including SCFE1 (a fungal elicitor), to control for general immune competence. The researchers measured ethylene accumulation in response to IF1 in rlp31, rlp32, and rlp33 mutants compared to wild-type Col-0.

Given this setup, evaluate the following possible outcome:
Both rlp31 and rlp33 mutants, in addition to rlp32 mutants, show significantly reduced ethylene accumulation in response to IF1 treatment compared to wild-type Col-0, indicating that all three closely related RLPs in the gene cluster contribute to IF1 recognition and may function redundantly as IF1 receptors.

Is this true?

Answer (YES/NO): NO